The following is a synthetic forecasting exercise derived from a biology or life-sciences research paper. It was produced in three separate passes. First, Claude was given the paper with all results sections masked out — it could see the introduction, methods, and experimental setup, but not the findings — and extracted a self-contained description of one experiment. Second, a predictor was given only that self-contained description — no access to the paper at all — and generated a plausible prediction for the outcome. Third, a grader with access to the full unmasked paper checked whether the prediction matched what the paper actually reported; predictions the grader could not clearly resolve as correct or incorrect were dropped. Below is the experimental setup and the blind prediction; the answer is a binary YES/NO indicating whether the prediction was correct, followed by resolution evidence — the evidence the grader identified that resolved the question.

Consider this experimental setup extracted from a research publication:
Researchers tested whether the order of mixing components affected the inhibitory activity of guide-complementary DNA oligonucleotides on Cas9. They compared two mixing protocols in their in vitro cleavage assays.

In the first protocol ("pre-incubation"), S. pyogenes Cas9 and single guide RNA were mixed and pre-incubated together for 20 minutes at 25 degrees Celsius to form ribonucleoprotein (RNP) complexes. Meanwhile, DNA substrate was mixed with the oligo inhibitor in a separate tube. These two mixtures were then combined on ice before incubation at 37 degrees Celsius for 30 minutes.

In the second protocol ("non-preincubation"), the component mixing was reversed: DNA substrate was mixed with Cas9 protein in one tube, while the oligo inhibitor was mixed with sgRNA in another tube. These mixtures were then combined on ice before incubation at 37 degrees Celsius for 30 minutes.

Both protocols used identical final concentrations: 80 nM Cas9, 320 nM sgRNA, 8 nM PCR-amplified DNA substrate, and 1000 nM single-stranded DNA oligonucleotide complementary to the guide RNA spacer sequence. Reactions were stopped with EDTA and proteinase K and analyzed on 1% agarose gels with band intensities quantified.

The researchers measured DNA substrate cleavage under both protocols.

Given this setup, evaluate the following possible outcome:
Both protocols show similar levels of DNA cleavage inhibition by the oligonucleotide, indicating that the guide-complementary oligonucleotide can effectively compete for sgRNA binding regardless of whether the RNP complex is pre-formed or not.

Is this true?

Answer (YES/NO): NO